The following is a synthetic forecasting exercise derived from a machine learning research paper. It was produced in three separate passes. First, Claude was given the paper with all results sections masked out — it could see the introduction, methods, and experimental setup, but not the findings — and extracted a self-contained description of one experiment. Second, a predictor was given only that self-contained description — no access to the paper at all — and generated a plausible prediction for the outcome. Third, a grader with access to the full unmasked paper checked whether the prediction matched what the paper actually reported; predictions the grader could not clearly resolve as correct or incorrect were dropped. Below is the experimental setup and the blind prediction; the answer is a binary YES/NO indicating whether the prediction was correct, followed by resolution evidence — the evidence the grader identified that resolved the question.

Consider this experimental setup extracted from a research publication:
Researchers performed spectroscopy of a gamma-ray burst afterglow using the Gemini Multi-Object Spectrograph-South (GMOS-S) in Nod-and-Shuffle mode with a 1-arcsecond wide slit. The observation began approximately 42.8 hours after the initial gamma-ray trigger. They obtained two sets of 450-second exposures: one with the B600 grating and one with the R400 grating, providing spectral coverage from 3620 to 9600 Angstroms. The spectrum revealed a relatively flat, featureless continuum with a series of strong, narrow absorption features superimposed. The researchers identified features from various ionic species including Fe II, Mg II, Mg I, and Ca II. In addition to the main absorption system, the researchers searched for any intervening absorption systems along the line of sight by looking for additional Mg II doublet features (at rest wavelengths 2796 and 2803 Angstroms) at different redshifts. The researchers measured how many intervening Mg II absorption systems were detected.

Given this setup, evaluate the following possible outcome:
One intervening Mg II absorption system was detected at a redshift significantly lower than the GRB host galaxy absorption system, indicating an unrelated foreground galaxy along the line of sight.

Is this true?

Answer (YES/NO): NO